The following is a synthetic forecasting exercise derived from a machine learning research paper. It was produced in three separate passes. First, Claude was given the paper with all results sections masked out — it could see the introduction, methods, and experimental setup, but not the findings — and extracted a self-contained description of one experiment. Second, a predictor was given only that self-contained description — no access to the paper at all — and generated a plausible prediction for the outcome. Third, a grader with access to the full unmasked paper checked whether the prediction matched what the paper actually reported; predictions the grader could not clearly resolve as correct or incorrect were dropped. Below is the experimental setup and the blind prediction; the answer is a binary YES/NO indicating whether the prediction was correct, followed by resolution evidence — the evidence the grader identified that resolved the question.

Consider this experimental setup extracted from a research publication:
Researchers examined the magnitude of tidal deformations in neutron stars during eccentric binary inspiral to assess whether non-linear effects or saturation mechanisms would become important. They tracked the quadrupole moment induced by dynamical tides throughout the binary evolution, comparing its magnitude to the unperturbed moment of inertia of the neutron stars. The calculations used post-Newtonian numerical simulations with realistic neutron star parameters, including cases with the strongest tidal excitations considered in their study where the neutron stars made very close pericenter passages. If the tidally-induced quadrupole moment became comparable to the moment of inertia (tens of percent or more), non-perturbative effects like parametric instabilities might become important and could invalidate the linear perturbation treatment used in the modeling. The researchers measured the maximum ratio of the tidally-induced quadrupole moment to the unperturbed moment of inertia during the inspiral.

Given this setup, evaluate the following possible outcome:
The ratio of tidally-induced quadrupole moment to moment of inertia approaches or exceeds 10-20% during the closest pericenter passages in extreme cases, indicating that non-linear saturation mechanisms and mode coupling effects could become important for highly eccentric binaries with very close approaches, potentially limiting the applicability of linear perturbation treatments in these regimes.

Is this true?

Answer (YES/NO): NO